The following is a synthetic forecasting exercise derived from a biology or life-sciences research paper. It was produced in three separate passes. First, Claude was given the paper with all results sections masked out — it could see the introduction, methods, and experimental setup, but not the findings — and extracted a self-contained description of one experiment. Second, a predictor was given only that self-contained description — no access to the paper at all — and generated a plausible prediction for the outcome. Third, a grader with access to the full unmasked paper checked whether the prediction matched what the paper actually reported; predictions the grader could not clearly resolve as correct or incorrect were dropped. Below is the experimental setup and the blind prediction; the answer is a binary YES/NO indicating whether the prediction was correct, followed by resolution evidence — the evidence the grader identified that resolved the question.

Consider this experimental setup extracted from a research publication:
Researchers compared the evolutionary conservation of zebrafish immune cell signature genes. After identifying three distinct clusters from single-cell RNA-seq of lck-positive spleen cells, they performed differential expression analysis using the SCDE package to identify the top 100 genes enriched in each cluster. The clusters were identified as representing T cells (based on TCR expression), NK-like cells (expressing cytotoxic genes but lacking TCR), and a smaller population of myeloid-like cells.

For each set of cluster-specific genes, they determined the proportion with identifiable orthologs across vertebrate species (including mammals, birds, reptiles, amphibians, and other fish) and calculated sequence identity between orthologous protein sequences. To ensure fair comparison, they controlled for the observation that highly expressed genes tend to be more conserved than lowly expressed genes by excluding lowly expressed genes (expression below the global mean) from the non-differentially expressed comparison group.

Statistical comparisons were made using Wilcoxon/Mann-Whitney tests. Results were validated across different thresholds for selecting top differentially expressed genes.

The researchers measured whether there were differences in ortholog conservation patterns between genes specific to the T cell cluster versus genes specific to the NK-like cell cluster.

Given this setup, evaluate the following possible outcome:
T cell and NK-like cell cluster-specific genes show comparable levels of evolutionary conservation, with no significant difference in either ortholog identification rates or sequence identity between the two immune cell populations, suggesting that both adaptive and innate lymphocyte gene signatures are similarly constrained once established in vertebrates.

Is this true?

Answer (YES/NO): NO